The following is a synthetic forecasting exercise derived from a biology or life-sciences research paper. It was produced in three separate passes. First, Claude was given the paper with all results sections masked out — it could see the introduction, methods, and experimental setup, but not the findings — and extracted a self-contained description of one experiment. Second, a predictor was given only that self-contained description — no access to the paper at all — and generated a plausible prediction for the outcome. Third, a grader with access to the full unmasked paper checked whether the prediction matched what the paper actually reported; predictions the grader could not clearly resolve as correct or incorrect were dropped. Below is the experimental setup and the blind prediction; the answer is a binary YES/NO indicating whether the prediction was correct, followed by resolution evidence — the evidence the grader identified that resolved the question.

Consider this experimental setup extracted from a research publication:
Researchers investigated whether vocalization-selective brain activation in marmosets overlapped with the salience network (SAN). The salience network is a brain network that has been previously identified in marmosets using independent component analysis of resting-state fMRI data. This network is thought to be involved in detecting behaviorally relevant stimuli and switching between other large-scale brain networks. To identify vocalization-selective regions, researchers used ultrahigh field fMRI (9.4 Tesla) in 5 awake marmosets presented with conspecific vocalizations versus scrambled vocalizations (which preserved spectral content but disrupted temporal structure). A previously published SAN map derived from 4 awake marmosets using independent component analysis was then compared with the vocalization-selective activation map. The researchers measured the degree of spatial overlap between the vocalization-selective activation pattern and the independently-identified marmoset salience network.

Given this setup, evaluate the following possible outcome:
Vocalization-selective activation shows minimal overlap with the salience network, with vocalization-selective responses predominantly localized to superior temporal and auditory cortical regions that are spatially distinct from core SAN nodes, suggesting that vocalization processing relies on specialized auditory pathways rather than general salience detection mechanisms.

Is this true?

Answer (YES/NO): NO